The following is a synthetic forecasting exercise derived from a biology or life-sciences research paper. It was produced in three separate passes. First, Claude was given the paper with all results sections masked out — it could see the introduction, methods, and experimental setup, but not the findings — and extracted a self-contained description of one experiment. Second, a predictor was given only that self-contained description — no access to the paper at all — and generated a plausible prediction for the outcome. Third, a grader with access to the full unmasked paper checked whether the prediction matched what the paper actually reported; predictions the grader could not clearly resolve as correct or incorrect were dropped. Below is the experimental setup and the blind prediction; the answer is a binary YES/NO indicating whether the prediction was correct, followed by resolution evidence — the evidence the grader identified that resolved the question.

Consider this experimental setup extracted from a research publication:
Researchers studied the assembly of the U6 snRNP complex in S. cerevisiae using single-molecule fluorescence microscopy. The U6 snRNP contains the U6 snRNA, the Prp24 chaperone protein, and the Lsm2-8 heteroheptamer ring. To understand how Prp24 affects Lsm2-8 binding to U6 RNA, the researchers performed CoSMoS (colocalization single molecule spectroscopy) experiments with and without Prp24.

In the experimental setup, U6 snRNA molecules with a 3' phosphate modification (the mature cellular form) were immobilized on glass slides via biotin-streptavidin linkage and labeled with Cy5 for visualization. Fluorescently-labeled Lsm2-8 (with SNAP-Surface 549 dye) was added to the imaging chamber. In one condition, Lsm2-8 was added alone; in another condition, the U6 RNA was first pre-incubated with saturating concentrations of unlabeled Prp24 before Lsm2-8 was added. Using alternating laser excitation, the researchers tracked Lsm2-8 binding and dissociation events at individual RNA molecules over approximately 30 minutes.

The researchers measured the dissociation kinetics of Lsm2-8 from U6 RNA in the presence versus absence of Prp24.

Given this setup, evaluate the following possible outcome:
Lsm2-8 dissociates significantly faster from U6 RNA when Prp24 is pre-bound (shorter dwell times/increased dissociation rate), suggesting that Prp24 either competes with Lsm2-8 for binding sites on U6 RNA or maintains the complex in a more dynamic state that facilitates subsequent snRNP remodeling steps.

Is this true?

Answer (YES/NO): NO